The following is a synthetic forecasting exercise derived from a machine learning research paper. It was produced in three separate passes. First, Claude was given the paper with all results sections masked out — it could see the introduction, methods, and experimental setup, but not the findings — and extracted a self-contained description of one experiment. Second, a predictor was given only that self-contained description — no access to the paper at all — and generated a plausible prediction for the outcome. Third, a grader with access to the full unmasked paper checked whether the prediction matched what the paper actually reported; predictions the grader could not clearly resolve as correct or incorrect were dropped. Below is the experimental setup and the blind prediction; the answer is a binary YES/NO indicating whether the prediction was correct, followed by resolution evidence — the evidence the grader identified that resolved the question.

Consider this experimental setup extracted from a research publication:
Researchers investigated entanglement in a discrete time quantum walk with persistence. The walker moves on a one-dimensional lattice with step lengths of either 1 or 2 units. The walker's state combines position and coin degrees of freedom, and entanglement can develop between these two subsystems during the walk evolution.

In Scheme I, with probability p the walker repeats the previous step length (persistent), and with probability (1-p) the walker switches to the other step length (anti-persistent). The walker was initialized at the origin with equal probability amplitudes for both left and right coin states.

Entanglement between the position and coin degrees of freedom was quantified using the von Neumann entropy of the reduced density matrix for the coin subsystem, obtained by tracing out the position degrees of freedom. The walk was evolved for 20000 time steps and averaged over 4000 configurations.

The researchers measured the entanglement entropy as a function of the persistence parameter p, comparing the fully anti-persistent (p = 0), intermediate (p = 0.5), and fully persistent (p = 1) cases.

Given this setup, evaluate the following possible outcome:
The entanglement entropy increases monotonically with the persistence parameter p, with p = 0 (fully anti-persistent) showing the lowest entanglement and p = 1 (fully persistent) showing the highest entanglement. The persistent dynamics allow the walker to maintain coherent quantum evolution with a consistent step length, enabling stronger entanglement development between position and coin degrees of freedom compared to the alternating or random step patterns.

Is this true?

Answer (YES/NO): NO